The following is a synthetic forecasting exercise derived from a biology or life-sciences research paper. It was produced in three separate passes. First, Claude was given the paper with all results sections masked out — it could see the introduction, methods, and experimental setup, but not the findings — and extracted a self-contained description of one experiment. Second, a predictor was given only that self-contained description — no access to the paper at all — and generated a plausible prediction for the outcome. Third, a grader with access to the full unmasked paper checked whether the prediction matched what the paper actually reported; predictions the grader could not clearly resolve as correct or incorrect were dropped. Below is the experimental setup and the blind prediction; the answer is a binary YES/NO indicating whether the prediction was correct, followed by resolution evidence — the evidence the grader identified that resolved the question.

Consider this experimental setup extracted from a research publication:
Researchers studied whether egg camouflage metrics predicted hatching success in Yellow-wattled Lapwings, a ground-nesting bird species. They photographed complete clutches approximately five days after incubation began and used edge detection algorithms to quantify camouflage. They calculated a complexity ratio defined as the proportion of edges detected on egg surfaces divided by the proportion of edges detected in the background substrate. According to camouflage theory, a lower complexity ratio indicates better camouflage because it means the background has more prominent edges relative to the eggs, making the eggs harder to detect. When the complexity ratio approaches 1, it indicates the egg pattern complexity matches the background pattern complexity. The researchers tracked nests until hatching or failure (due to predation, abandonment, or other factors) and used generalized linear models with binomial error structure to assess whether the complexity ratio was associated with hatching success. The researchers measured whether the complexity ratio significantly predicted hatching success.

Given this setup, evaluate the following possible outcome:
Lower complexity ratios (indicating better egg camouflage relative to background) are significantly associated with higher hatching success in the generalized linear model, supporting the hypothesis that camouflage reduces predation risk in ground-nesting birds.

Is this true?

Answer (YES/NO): NO